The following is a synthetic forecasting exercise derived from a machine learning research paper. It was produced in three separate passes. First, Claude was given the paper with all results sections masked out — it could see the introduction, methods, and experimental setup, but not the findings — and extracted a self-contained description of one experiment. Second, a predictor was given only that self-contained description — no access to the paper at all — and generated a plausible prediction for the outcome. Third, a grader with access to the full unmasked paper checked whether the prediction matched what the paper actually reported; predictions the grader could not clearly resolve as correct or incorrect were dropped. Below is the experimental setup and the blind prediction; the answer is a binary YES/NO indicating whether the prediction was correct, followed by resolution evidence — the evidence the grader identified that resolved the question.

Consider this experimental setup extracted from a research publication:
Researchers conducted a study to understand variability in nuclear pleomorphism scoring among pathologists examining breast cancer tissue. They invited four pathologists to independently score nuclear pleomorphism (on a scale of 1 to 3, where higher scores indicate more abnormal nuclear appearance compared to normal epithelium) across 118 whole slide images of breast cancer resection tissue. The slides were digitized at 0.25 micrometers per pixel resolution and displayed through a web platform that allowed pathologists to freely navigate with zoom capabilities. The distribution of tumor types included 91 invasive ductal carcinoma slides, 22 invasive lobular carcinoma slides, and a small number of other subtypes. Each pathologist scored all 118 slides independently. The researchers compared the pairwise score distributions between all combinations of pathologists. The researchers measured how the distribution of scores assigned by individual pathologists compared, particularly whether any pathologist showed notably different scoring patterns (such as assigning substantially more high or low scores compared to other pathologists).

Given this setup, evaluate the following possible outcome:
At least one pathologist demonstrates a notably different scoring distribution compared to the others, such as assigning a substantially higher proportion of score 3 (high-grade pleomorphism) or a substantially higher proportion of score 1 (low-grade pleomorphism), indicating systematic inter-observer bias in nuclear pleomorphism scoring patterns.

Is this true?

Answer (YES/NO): YES